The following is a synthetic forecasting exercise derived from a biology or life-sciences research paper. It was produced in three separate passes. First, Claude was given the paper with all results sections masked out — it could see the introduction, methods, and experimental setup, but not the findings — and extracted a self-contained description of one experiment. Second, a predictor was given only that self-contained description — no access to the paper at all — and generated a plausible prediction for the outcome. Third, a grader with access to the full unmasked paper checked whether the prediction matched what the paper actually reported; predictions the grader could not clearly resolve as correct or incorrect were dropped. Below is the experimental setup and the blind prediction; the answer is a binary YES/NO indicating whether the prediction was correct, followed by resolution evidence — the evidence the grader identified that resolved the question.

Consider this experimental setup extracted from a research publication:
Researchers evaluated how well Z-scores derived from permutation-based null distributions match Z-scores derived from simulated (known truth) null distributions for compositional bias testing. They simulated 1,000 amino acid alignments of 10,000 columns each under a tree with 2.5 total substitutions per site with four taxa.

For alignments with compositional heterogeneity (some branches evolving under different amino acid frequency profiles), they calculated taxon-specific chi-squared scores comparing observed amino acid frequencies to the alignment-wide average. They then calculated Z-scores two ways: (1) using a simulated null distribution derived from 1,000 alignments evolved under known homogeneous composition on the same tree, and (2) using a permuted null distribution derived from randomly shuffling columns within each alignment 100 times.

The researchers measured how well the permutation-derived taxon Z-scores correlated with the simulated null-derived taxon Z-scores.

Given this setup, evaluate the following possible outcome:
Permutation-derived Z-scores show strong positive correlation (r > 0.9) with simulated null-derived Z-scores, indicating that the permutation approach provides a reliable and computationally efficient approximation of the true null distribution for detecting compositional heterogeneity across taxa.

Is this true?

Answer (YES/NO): YES